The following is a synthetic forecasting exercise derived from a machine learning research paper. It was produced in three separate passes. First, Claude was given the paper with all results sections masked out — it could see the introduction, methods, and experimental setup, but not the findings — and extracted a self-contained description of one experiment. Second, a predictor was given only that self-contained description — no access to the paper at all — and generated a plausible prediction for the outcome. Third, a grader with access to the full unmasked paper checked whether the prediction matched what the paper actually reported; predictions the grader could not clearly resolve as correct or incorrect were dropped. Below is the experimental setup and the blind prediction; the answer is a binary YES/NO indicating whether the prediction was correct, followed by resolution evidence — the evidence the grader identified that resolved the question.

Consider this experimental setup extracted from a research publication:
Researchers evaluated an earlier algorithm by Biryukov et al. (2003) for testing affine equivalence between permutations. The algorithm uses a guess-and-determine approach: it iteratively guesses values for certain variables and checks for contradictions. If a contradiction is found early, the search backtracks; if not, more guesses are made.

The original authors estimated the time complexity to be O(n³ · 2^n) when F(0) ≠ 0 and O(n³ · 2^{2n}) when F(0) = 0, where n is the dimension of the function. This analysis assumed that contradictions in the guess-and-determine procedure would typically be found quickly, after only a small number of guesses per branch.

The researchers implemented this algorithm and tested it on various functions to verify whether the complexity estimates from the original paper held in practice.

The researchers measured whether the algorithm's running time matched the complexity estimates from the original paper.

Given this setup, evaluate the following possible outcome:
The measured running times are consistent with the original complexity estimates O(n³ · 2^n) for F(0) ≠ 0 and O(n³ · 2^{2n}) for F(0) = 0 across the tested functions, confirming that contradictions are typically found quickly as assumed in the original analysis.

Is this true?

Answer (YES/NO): NO